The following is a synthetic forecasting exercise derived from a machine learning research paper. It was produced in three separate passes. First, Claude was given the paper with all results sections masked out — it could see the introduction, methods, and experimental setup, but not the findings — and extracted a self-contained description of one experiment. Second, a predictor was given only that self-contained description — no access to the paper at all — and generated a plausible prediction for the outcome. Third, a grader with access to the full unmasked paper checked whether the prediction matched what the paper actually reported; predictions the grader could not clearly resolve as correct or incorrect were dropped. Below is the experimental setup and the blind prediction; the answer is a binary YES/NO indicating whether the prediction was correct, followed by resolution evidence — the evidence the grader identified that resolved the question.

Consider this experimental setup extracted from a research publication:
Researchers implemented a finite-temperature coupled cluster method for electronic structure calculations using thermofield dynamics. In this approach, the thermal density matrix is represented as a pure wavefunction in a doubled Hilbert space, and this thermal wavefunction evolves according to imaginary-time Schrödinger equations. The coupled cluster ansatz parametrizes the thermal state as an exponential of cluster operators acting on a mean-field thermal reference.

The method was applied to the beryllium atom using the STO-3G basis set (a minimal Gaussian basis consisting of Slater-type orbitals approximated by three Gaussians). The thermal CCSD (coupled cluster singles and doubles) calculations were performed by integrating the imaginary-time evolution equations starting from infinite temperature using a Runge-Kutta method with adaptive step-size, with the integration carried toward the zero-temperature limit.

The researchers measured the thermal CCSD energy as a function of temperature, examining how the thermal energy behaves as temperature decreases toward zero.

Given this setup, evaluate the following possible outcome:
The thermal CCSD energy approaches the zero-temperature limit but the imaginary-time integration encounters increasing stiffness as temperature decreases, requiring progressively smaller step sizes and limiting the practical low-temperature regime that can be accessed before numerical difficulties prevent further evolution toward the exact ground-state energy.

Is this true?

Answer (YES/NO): NO